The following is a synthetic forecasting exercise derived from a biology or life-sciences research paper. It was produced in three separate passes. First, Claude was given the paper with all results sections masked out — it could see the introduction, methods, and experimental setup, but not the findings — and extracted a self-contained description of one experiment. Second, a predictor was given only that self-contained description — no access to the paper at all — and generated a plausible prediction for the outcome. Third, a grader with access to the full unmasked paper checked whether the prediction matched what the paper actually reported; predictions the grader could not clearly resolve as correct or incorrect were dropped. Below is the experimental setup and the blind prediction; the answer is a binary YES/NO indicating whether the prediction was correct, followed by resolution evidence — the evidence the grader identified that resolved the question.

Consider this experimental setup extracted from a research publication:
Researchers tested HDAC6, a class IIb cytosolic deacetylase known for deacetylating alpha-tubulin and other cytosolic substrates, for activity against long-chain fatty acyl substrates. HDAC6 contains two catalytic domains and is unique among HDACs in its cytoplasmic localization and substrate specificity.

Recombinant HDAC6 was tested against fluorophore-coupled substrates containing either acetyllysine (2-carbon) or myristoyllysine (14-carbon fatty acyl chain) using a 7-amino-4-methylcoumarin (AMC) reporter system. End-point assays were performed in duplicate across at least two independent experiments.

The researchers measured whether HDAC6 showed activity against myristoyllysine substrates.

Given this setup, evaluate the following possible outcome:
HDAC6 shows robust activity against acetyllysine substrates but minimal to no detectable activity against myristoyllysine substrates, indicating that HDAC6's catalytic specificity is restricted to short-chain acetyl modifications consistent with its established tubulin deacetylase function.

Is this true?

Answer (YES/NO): YES